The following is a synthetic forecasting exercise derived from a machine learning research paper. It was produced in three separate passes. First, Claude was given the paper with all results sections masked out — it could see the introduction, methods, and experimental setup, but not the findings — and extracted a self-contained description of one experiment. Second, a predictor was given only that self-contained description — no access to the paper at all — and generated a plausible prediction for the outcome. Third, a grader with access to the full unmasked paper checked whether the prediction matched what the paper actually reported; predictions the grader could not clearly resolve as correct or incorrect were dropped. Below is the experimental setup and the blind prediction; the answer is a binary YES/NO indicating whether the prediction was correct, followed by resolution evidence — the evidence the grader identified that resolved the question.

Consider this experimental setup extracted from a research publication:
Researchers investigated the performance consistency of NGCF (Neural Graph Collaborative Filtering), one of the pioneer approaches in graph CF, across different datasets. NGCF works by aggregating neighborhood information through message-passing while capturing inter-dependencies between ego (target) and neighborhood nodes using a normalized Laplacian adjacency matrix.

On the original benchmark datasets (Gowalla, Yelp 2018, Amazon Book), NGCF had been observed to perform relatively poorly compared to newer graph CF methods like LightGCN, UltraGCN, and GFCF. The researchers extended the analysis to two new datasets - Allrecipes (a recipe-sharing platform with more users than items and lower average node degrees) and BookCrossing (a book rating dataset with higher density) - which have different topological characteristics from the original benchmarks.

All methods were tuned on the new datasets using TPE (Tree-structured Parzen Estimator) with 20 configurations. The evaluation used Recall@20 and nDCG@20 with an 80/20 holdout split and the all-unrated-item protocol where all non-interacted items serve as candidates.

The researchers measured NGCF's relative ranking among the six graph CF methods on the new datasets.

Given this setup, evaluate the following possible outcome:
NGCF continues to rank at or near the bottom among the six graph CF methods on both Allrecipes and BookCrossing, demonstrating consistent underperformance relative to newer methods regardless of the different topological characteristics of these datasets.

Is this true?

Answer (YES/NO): YES